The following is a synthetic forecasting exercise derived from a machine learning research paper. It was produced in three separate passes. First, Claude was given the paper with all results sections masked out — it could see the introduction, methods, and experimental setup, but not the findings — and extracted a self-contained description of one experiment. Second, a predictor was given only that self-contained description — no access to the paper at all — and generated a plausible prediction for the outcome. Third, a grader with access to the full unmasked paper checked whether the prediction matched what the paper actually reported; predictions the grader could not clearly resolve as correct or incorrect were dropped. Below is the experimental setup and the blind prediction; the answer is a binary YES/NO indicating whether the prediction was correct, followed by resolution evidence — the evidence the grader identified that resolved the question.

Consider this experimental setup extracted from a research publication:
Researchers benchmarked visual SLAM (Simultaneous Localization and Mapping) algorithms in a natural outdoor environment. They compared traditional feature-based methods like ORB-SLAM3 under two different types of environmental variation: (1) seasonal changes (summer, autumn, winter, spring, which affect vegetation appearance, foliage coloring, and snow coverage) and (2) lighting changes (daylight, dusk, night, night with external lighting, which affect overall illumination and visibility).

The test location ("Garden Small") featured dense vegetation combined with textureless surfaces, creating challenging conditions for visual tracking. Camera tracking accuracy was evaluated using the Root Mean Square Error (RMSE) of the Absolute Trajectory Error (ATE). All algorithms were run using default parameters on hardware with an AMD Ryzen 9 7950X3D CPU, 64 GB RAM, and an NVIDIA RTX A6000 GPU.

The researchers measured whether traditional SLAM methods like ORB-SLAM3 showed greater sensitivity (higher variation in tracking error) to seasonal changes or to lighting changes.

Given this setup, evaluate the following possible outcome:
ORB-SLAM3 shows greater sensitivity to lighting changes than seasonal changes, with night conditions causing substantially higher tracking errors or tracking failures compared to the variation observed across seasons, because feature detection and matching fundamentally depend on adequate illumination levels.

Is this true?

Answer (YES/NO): YES